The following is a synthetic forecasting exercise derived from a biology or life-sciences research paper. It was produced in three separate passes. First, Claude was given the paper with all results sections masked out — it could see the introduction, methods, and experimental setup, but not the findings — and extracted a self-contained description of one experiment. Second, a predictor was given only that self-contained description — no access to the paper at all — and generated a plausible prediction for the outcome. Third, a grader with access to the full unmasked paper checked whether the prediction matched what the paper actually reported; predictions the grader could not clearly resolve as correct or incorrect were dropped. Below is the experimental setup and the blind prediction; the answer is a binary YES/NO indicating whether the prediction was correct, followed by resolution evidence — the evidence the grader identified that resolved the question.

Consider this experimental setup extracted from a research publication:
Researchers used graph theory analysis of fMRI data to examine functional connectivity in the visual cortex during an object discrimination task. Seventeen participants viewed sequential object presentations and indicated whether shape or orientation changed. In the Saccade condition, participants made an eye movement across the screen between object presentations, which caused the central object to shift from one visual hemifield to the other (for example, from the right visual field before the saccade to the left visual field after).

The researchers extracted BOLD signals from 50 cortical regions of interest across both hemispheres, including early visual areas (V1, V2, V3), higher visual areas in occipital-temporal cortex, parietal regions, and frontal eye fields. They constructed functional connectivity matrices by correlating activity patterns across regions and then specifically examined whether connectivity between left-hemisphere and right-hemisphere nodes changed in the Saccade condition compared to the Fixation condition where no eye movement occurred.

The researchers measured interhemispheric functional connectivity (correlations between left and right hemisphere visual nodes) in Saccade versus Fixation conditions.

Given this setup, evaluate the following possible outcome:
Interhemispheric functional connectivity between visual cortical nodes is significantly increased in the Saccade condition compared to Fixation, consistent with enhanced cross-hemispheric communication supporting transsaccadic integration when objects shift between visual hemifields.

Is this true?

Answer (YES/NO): YES